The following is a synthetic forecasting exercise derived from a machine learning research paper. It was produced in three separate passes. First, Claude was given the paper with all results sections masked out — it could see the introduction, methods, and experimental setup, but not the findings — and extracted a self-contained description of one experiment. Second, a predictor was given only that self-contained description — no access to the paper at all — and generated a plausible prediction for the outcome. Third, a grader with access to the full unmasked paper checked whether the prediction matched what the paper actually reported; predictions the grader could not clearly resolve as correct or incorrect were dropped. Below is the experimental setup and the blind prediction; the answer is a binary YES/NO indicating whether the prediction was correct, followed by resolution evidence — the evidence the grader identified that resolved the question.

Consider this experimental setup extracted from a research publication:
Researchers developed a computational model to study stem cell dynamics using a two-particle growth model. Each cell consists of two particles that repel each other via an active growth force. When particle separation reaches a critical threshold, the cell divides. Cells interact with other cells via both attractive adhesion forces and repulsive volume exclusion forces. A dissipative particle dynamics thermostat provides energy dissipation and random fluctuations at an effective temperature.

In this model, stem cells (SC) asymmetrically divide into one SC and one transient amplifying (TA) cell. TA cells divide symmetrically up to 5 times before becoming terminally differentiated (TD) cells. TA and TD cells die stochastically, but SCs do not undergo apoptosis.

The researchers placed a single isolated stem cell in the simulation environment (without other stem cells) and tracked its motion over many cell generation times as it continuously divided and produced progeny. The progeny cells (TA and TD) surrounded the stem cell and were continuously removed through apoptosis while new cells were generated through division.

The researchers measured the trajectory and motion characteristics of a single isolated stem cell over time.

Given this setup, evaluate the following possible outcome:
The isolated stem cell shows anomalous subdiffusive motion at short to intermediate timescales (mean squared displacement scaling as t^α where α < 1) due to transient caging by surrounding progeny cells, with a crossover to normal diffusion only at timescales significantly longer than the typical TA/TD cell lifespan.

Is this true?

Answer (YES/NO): NO